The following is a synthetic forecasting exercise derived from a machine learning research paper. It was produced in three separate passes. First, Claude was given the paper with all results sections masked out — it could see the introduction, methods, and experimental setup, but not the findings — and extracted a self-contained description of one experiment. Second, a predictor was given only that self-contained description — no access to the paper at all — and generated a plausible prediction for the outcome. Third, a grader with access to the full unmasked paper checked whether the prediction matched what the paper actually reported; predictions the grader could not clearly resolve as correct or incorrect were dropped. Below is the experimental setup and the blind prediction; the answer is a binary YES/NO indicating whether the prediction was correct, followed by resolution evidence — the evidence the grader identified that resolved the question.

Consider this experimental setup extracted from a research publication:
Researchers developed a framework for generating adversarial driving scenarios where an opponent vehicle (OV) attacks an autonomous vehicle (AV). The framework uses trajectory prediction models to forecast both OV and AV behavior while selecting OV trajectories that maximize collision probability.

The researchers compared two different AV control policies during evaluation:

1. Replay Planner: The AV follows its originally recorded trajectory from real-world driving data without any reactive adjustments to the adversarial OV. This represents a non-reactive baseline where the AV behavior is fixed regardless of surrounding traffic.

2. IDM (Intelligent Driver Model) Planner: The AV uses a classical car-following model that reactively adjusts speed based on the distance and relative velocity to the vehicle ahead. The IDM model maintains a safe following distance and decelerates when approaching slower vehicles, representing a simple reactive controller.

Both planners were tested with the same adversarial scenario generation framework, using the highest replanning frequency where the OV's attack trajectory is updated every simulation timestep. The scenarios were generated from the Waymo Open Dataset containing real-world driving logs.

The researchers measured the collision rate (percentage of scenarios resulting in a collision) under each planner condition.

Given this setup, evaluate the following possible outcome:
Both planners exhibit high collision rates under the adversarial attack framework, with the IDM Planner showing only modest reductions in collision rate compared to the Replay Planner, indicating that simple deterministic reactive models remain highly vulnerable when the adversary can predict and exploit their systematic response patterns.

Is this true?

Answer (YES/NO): YES